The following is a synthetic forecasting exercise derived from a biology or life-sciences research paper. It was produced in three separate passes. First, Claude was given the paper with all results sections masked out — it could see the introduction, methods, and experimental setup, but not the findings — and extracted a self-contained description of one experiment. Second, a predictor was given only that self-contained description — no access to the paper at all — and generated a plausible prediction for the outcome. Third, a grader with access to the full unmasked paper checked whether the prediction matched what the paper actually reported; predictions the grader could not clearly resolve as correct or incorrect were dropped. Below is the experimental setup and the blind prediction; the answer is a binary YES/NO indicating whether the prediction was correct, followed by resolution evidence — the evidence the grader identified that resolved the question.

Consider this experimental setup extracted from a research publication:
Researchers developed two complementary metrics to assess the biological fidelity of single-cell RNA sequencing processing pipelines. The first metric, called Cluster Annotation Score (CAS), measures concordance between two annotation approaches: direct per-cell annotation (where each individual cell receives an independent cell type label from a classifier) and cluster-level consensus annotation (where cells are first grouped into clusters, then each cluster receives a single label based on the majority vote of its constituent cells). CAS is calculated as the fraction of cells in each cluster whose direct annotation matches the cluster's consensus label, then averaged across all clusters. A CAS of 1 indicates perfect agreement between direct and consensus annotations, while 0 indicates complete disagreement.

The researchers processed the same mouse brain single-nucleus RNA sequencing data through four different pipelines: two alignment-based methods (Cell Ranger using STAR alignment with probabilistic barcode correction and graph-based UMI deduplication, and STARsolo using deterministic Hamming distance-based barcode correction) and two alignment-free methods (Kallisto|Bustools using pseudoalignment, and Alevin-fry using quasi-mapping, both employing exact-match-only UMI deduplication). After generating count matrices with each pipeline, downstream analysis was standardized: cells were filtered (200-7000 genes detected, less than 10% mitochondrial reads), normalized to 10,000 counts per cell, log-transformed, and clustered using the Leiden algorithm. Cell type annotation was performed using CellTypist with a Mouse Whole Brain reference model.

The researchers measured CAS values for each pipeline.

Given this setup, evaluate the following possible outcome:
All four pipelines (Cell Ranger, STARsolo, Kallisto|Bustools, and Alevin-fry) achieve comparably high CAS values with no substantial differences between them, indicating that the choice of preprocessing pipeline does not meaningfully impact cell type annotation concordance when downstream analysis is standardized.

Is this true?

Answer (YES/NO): NO